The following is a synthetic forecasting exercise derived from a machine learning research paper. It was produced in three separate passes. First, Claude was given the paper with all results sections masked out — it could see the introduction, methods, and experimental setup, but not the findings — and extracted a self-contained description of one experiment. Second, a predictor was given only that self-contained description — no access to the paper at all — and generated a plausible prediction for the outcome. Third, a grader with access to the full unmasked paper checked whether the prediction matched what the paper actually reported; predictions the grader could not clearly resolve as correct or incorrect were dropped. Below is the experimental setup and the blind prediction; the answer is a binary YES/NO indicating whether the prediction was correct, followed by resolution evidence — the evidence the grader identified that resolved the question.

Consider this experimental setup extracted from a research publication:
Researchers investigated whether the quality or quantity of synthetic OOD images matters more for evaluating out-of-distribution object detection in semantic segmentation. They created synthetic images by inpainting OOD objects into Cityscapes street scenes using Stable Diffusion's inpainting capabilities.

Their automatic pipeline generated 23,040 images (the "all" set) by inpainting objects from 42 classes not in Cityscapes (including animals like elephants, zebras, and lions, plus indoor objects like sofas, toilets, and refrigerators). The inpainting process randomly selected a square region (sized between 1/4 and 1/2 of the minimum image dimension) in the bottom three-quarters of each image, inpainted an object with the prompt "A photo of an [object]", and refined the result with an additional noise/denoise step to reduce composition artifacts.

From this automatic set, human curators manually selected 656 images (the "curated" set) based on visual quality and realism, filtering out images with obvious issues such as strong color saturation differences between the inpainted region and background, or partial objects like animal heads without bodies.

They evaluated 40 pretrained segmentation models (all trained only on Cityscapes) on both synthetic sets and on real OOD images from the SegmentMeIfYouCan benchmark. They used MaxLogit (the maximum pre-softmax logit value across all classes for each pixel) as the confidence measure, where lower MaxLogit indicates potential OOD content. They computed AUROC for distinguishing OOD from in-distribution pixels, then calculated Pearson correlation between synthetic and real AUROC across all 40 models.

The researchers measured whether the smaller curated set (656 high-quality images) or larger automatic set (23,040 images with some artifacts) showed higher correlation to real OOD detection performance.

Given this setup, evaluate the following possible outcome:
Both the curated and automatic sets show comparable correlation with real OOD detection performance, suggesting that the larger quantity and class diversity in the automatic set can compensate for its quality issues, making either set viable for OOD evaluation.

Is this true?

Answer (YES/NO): NO